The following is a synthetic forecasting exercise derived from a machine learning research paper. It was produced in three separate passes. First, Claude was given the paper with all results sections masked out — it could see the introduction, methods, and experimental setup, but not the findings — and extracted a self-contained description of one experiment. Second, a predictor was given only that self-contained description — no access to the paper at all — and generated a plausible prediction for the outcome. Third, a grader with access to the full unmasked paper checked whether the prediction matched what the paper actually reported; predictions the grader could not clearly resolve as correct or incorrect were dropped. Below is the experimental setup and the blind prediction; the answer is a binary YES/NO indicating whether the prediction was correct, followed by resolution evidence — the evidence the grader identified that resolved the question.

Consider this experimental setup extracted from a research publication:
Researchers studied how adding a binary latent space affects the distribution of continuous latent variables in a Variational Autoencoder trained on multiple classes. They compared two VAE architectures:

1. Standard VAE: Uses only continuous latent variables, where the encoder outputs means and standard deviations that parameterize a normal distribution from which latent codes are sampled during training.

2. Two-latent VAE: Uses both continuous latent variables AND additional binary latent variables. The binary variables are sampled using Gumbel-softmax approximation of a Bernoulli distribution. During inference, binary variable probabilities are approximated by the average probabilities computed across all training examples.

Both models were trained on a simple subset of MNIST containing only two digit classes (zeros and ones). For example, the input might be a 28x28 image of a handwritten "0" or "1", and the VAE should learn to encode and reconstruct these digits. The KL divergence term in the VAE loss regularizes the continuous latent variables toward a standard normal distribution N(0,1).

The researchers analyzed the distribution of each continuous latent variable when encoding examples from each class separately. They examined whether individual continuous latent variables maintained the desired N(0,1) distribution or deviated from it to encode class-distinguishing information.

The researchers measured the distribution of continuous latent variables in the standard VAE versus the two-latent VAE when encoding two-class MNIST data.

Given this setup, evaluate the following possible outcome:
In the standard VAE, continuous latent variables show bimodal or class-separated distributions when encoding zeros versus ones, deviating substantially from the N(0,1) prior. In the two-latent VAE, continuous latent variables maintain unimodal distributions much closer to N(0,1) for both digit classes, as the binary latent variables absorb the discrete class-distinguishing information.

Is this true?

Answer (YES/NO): YES